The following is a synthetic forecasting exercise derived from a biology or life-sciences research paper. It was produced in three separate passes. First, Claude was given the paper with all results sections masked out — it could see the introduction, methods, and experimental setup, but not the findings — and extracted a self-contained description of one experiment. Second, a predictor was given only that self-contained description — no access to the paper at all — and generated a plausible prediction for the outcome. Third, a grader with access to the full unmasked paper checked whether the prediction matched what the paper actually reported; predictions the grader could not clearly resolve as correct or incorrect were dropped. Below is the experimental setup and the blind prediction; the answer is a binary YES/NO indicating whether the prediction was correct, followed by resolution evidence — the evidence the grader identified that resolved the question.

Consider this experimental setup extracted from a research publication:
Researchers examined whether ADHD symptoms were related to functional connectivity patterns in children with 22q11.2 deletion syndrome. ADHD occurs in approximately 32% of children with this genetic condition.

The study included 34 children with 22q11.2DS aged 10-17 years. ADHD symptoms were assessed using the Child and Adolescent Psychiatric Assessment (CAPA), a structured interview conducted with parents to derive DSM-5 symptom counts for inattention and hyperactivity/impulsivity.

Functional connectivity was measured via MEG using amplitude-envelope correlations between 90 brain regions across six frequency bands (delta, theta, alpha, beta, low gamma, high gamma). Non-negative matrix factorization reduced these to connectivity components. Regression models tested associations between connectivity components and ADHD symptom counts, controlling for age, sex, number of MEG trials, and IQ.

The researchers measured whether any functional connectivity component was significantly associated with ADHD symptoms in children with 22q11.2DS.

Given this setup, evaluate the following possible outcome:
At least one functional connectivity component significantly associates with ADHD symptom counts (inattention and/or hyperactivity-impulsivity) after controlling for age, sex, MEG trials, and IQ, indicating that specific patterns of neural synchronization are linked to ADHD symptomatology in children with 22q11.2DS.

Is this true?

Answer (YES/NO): YES